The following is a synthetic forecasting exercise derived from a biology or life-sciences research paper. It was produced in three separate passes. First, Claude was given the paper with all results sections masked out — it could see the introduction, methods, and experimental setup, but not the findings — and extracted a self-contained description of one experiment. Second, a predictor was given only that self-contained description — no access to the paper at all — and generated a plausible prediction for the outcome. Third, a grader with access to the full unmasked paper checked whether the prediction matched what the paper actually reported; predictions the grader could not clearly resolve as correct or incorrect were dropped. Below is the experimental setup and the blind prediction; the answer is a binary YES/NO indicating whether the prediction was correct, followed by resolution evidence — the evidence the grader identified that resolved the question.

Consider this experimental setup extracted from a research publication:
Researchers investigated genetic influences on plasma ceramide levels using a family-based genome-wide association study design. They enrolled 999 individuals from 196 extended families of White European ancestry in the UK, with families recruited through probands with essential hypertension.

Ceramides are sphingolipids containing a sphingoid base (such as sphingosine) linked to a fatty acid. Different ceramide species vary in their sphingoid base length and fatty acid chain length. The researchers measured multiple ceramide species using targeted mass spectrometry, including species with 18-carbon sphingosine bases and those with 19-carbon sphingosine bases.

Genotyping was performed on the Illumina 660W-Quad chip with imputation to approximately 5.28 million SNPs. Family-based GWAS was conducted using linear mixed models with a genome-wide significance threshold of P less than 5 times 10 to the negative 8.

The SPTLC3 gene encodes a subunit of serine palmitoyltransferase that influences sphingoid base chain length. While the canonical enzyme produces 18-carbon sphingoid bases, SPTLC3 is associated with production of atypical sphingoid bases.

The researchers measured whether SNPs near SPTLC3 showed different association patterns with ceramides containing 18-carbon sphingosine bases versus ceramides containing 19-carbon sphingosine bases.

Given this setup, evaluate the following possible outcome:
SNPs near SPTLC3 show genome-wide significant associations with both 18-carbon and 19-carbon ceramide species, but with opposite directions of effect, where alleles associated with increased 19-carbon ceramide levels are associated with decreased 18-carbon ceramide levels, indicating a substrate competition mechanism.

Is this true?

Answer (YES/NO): NO